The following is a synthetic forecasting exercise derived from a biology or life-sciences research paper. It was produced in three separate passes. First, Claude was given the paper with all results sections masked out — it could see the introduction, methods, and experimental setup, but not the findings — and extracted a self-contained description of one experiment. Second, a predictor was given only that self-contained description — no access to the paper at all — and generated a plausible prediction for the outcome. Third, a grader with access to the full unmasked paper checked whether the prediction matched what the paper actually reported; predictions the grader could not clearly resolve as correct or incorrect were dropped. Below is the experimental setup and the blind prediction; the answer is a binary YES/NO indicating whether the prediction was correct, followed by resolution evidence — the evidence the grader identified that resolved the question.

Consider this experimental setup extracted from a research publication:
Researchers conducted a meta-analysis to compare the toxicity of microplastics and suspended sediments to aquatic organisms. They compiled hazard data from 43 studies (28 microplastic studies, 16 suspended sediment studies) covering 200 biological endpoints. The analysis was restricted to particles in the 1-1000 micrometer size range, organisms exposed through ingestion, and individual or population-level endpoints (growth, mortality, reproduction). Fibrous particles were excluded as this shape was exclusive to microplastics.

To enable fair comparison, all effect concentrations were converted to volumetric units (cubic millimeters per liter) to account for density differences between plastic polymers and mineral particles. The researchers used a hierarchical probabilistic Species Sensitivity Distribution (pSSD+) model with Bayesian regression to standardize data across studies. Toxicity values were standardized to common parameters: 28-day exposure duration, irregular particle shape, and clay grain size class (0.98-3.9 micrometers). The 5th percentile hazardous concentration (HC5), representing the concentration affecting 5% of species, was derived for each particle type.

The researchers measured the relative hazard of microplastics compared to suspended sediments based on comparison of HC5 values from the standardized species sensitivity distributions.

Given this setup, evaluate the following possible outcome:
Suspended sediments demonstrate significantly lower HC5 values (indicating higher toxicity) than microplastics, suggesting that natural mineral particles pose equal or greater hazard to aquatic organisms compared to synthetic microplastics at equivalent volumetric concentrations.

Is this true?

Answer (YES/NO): NO